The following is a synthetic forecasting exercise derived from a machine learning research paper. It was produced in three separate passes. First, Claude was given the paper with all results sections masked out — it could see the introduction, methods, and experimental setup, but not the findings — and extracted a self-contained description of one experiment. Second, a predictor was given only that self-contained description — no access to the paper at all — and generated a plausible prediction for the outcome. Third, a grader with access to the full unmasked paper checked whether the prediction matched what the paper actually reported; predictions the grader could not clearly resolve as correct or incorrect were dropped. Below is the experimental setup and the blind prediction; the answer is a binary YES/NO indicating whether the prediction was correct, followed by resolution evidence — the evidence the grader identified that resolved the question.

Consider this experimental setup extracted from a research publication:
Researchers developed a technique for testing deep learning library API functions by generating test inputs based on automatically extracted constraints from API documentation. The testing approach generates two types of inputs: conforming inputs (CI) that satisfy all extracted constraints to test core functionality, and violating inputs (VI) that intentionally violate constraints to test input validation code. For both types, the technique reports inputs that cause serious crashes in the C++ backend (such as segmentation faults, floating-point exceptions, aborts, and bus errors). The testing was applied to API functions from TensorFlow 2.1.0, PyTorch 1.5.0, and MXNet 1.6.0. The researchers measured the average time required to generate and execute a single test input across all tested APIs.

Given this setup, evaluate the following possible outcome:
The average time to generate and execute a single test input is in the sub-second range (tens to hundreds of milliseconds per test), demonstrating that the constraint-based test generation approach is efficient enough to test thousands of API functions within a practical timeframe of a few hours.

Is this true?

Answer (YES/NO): NO